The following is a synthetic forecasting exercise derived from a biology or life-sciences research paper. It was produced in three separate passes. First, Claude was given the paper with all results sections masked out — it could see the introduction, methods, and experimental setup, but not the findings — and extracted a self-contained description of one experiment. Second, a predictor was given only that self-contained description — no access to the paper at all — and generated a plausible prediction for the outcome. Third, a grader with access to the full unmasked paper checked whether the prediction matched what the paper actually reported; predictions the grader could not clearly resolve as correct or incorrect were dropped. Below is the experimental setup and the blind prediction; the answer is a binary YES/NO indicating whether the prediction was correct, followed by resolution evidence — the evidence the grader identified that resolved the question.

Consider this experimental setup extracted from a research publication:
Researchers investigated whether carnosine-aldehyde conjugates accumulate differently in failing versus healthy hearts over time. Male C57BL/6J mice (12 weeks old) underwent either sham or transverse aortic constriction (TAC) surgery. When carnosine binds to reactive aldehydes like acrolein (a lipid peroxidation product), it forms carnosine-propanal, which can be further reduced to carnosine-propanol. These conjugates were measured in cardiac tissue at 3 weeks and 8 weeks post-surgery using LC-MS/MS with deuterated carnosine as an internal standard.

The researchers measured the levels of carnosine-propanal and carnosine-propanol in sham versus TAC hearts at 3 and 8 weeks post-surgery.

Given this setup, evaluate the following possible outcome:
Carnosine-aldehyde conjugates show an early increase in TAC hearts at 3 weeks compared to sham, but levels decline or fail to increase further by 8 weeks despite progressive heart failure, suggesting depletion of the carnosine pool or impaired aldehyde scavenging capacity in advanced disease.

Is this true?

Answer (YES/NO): NO